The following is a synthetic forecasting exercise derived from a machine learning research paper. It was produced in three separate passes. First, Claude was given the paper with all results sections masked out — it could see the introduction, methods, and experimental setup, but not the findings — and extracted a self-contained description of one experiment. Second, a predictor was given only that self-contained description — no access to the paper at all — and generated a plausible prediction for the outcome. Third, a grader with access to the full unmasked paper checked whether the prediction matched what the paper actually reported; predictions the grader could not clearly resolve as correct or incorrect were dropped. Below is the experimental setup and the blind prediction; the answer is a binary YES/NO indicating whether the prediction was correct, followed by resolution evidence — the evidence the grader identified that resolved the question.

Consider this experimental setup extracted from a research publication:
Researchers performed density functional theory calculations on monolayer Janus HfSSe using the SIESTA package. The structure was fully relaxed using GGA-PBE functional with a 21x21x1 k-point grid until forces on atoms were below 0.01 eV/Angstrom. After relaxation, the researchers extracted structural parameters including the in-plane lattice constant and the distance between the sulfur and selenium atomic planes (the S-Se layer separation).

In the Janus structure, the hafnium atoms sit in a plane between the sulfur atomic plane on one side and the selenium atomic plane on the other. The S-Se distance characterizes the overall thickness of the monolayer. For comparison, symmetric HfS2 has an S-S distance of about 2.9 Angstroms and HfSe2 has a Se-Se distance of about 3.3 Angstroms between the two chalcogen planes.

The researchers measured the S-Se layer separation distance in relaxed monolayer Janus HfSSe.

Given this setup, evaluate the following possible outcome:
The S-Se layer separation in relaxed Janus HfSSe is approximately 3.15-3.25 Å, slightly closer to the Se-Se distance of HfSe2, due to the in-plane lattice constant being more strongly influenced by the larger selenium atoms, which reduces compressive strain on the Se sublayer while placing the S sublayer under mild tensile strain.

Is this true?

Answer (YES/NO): NO